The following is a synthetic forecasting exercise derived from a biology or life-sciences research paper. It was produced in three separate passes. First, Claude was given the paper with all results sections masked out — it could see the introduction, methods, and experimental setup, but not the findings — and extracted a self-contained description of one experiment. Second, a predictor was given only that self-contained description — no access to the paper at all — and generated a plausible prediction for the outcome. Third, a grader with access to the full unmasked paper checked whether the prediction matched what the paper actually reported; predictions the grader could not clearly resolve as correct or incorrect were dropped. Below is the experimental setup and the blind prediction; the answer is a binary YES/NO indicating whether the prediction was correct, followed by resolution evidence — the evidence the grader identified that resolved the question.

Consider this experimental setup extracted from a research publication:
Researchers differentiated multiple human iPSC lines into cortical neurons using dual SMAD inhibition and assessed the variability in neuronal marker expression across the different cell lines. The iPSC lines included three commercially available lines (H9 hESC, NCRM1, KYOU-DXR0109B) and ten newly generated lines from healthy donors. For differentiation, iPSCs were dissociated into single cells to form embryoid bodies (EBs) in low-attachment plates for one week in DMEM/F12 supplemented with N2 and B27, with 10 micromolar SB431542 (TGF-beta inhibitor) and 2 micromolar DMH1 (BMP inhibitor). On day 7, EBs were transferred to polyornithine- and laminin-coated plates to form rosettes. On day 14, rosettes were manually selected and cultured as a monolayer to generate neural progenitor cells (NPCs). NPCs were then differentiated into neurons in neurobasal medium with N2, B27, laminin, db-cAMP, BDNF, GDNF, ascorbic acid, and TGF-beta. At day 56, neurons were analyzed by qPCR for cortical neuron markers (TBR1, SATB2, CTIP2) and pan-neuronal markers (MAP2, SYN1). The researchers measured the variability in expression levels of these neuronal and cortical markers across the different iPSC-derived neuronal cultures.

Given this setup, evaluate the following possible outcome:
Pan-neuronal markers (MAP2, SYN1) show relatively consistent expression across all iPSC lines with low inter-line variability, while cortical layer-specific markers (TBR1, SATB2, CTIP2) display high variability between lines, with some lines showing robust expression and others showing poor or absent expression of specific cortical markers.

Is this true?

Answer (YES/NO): NO